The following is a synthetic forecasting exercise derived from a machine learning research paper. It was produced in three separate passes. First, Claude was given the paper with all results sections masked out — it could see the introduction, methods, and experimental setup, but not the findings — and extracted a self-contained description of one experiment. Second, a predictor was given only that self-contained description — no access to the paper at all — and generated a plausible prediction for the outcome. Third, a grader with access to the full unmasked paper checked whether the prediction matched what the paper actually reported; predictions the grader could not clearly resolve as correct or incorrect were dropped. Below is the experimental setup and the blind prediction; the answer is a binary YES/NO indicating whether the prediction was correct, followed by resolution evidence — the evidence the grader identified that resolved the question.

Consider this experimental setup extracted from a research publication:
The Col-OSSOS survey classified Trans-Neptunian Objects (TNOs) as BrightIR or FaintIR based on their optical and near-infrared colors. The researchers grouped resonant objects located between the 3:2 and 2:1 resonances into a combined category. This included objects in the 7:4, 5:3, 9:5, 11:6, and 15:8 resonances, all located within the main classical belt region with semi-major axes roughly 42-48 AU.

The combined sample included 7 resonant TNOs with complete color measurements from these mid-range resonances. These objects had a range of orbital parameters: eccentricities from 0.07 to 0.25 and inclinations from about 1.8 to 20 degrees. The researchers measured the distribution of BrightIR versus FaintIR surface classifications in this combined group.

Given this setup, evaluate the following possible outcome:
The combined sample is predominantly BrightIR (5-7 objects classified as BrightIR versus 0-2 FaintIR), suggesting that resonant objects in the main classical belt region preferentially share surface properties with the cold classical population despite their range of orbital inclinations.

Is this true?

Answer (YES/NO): NO